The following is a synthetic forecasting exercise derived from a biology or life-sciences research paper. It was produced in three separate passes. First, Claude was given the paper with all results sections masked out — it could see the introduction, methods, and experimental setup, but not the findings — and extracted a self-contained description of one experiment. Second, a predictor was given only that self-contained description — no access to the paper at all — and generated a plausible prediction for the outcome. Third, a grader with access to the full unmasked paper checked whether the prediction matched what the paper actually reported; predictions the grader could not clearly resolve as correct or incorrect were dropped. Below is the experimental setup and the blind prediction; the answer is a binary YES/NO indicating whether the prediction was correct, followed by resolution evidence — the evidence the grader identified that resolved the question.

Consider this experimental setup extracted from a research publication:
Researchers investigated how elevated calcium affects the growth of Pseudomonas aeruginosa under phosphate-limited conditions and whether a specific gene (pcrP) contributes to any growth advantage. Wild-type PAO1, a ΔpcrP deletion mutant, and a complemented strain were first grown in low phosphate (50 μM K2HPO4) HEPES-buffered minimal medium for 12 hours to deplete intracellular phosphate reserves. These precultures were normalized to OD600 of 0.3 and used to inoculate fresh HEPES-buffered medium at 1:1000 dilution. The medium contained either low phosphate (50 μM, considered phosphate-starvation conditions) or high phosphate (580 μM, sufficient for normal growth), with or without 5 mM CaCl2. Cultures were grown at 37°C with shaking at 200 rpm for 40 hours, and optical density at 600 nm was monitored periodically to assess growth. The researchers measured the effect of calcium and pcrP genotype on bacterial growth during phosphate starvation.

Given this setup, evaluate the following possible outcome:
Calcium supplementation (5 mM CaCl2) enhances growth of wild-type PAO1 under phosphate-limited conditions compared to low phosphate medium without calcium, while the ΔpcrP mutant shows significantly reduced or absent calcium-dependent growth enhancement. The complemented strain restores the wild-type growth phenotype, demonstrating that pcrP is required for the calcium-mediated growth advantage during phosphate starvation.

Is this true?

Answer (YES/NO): NO